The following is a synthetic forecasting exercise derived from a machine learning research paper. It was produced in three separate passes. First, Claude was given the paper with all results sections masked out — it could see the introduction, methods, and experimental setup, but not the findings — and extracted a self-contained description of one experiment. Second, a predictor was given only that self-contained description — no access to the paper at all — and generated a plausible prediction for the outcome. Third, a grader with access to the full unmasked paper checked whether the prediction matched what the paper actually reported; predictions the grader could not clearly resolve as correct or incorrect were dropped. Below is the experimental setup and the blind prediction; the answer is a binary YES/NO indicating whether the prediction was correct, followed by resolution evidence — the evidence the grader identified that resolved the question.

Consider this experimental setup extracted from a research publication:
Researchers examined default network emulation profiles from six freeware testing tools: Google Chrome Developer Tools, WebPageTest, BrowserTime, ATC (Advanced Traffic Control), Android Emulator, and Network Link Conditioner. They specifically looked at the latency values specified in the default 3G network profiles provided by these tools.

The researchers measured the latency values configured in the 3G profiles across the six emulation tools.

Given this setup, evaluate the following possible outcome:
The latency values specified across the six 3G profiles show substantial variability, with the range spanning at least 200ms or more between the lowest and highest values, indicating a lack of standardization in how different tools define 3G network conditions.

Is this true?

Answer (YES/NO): YES